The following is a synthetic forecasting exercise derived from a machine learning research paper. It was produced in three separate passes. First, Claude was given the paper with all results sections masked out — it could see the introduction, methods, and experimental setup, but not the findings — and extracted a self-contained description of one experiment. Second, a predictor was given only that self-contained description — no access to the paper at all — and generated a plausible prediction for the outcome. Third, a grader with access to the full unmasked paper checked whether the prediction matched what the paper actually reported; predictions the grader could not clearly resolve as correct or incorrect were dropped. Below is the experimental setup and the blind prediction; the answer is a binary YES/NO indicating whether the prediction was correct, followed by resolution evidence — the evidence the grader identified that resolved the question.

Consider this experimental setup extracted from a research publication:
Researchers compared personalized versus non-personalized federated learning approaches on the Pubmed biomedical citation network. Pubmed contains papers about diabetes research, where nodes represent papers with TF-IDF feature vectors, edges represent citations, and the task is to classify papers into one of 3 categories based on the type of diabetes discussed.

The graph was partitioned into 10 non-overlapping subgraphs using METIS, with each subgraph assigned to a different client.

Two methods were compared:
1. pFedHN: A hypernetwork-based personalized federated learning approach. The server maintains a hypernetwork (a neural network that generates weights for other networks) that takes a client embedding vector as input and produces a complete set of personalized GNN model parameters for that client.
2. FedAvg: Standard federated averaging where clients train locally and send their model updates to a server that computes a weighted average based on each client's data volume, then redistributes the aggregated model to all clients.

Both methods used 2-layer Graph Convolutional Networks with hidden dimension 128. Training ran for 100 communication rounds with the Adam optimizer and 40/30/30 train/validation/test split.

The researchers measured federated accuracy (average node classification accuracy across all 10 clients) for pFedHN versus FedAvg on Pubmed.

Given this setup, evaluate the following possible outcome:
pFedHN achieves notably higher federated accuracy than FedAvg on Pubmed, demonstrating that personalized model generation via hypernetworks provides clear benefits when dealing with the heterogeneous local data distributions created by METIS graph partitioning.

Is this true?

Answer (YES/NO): NO